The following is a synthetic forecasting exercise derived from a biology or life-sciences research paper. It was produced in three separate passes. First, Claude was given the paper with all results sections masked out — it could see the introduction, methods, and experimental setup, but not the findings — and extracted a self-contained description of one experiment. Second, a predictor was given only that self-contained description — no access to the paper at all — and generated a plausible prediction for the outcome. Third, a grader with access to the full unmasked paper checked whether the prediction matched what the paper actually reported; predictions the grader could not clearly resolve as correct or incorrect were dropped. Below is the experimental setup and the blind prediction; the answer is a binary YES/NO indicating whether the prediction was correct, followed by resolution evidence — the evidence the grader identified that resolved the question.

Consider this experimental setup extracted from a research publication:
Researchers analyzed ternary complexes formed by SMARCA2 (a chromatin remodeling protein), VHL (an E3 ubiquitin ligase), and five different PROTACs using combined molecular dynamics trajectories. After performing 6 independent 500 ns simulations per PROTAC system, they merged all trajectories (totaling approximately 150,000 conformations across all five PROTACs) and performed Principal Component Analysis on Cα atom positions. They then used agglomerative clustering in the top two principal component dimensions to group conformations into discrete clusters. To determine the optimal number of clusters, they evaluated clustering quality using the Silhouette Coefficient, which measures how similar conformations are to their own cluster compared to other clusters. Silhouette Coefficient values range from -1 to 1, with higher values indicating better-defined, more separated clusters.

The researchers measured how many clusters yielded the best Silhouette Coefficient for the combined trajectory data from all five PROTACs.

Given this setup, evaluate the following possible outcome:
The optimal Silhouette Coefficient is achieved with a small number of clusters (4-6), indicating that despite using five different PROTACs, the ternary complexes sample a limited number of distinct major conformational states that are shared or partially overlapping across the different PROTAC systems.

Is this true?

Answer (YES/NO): NO